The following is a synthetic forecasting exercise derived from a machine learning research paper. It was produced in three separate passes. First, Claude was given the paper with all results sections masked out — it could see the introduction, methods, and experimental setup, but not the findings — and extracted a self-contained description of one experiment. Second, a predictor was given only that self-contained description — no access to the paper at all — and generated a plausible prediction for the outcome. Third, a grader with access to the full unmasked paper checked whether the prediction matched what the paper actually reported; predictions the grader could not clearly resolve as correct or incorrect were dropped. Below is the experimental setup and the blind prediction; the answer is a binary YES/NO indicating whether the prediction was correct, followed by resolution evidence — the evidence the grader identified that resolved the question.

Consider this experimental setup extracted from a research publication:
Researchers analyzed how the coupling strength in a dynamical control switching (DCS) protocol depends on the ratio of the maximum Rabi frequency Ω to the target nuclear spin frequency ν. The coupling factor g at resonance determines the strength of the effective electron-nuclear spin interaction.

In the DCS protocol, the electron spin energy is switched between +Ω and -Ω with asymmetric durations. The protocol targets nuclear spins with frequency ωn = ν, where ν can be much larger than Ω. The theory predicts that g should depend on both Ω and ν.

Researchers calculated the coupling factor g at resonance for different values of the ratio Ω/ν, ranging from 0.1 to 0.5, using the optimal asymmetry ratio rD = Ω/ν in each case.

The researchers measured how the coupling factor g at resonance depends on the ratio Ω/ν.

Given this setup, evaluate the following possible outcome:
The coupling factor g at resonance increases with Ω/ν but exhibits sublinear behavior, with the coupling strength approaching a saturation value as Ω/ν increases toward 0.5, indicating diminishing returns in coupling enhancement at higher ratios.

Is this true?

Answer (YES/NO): NO